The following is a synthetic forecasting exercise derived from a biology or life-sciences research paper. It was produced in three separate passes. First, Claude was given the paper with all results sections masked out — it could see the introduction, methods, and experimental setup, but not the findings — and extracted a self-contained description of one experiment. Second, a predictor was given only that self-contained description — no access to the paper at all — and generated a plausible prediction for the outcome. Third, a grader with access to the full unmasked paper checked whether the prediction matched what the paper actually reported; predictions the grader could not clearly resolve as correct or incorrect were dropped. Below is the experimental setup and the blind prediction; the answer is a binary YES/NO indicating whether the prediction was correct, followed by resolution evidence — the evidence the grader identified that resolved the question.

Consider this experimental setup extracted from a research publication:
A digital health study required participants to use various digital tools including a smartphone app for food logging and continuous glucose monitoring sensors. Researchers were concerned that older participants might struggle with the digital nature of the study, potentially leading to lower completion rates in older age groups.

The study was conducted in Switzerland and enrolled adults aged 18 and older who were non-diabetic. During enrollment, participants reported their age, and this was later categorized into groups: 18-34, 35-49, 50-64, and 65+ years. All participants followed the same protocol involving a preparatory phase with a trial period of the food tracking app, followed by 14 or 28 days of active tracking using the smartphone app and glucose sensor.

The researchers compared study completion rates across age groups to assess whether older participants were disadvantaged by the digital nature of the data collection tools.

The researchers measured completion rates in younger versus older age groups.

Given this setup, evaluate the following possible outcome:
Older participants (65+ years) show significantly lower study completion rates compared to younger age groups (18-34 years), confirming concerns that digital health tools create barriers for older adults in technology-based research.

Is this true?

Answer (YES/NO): NO